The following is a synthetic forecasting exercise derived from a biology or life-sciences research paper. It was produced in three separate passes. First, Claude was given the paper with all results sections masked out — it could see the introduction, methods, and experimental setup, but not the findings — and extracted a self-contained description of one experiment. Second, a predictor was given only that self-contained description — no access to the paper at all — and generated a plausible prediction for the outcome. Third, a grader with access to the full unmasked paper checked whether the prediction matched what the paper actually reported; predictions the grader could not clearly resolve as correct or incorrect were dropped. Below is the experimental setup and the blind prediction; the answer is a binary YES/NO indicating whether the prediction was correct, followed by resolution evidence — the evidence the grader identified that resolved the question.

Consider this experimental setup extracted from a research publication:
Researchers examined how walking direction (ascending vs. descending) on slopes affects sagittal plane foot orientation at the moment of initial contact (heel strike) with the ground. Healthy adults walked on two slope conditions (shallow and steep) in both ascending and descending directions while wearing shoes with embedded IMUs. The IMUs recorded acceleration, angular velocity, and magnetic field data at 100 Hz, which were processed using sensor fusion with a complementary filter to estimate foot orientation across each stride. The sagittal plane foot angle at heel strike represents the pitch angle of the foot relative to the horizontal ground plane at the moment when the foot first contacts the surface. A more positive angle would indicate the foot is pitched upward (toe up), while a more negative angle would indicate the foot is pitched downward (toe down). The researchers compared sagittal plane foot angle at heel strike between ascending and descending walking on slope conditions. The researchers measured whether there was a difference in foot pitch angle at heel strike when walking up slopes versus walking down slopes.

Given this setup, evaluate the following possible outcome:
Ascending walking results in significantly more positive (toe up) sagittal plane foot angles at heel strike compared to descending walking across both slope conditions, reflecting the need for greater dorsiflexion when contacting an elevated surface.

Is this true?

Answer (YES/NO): NO